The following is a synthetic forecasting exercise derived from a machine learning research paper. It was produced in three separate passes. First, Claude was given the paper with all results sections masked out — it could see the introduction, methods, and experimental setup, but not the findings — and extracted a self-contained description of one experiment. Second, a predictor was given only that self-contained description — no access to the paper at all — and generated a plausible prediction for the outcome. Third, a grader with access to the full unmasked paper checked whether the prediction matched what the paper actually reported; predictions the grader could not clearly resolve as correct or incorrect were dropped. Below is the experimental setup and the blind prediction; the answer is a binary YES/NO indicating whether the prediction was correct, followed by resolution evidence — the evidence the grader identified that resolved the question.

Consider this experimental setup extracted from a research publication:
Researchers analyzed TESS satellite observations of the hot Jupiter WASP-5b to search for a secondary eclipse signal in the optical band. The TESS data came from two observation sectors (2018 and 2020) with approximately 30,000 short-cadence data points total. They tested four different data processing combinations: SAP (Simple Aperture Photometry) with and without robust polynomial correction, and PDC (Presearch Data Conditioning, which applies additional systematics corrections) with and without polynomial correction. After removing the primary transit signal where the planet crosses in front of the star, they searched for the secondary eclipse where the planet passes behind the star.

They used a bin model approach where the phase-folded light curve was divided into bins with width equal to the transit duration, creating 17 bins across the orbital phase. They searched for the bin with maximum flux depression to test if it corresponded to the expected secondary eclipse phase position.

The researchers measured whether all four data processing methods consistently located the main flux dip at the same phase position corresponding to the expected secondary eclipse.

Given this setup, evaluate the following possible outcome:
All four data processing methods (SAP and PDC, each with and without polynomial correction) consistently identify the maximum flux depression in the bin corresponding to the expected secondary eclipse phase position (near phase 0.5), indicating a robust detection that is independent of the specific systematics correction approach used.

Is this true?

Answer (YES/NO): YES